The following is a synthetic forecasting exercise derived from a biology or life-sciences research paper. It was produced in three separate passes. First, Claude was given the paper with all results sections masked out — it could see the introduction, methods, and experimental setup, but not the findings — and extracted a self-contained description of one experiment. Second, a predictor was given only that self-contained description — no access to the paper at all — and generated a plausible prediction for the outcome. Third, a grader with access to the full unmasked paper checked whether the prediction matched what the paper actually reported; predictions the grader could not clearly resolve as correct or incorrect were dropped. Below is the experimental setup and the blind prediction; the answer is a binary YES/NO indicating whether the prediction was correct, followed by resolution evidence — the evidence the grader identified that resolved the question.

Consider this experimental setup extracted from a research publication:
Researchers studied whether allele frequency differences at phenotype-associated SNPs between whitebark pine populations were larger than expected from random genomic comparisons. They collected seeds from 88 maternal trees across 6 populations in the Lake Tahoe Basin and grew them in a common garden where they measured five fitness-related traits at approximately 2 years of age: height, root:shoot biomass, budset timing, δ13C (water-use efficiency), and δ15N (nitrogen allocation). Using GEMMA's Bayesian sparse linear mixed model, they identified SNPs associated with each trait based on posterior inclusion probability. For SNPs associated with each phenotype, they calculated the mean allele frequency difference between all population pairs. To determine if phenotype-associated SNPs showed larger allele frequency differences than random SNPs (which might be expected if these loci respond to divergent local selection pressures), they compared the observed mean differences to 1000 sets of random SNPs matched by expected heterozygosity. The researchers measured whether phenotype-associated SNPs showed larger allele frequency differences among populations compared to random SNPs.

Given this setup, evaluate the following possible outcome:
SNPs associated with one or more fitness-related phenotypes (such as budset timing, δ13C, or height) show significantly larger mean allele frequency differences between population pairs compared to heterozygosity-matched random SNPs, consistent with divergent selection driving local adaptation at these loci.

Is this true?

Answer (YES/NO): NO